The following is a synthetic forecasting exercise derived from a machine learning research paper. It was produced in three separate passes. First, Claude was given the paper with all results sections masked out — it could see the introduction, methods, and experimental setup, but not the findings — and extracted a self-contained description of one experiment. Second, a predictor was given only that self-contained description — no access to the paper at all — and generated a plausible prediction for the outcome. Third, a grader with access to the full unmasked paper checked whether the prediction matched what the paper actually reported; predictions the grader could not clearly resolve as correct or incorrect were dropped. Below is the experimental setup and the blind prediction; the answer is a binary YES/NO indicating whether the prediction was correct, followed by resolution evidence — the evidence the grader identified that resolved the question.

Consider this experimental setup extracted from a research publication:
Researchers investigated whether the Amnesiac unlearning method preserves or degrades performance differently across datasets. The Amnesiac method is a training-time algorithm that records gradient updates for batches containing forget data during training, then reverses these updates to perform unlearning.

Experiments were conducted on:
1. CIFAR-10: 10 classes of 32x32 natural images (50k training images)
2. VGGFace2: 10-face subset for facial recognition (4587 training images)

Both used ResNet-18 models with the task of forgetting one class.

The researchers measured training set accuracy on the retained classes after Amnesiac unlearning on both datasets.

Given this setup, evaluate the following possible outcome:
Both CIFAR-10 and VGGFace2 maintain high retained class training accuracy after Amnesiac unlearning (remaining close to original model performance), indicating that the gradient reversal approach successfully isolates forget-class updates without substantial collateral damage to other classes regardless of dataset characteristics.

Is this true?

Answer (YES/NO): NO